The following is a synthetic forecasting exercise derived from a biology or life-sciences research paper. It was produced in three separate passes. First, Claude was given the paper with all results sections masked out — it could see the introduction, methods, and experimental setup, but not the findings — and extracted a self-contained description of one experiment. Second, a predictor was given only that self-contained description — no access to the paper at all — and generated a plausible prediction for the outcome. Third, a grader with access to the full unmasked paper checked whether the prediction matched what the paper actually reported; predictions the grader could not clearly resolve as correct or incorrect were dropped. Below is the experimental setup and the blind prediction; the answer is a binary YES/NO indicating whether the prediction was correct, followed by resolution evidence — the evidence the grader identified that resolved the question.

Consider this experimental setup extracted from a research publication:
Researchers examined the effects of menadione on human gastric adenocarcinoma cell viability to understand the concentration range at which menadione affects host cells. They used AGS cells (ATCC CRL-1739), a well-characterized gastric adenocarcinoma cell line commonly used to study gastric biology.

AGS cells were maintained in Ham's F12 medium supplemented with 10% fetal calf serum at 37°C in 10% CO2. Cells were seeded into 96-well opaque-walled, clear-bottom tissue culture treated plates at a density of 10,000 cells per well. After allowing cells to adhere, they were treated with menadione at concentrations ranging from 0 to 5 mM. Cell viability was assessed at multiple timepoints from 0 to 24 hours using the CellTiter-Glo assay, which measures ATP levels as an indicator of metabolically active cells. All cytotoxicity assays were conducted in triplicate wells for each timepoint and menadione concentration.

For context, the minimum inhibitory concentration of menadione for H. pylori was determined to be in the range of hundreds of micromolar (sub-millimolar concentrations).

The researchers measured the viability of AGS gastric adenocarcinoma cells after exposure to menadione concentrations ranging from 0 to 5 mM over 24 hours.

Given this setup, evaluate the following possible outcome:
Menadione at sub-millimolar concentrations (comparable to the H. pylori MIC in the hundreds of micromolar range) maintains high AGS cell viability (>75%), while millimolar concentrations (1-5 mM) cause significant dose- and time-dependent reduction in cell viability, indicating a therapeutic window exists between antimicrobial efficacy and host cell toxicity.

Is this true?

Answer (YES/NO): NO